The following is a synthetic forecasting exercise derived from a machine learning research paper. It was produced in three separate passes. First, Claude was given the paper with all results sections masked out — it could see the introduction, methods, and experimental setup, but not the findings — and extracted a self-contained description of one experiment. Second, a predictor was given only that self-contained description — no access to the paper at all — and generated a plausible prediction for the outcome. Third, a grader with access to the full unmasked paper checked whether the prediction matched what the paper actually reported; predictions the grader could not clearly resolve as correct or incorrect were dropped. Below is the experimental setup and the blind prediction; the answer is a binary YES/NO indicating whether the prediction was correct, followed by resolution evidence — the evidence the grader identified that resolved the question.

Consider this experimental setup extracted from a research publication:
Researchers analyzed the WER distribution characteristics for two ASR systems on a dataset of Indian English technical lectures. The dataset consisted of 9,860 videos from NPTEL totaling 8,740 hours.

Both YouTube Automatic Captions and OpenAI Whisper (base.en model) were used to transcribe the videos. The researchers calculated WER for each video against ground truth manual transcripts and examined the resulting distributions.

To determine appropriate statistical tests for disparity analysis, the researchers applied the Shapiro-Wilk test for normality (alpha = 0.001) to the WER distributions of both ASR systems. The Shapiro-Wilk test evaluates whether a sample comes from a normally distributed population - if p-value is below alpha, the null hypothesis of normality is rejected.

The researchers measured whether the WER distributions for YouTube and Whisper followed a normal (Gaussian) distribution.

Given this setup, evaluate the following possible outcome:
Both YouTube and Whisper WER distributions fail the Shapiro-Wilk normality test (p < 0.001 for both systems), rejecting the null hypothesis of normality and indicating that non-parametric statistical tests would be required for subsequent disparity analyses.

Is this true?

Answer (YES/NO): YES